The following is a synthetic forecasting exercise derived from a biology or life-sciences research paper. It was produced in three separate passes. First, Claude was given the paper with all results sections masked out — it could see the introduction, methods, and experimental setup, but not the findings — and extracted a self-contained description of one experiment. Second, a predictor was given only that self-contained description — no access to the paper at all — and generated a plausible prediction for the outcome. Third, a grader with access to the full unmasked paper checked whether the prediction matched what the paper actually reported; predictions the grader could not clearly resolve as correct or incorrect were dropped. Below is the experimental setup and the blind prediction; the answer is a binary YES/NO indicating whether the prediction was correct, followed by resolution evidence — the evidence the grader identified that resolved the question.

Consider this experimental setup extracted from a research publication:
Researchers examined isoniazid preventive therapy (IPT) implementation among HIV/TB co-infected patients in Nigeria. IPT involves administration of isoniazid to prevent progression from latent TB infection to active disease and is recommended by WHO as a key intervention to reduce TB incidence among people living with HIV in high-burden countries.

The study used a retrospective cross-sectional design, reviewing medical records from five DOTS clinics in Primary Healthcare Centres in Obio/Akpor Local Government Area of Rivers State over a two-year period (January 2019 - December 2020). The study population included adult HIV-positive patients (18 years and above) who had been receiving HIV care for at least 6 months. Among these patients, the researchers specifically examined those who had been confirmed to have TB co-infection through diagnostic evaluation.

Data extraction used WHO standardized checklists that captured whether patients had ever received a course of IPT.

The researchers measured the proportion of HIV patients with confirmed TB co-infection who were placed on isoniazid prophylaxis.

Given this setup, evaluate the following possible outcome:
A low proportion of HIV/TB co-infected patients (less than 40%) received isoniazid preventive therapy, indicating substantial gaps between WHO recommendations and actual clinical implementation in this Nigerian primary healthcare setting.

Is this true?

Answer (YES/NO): YES